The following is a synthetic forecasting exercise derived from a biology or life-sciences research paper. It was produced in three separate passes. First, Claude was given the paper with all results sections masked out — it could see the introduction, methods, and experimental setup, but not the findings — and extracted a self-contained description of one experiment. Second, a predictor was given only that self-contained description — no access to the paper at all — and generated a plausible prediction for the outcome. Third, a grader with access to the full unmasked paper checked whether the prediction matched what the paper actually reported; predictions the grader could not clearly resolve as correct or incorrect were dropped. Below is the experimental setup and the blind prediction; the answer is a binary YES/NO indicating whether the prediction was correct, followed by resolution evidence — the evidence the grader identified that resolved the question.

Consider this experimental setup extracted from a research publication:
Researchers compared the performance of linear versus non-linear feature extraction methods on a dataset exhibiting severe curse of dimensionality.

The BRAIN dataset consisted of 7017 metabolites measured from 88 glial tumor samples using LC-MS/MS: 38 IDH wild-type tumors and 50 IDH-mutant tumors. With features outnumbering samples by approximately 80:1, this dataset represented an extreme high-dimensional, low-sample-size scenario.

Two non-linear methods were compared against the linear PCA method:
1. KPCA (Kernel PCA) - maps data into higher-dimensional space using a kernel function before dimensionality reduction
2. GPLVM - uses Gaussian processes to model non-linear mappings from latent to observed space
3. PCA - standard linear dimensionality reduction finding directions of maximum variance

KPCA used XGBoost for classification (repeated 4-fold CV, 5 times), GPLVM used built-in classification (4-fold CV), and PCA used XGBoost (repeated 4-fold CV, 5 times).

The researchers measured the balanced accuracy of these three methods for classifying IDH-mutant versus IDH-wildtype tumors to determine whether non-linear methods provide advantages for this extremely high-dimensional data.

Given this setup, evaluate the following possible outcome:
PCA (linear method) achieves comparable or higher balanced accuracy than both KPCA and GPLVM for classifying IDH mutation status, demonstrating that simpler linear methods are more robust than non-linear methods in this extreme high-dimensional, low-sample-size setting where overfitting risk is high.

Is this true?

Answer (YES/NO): NO